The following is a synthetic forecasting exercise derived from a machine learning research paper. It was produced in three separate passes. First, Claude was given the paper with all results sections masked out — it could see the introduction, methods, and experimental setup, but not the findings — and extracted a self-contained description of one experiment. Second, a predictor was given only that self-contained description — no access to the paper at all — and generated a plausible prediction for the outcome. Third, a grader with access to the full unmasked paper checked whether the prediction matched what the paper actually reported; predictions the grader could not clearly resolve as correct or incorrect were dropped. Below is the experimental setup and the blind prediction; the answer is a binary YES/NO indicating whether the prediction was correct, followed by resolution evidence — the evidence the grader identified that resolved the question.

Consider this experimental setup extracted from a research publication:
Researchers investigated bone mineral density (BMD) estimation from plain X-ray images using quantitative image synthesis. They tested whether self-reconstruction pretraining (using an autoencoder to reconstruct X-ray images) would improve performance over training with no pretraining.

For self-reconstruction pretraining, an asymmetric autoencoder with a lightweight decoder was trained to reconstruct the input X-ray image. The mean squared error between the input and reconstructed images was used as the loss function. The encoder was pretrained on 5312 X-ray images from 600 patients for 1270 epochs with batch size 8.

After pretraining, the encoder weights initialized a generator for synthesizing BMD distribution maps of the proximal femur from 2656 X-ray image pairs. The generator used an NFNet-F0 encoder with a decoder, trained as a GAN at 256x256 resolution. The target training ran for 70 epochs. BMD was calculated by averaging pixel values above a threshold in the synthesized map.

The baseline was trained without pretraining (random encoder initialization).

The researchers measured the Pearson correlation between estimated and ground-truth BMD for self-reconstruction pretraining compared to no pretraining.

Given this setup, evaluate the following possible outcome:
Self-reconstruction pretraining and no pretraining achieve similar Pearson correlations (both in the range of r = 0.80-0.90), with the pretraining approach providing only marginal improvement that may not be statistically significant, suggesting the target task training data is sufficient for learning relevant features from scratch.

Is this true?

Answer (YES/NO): YES